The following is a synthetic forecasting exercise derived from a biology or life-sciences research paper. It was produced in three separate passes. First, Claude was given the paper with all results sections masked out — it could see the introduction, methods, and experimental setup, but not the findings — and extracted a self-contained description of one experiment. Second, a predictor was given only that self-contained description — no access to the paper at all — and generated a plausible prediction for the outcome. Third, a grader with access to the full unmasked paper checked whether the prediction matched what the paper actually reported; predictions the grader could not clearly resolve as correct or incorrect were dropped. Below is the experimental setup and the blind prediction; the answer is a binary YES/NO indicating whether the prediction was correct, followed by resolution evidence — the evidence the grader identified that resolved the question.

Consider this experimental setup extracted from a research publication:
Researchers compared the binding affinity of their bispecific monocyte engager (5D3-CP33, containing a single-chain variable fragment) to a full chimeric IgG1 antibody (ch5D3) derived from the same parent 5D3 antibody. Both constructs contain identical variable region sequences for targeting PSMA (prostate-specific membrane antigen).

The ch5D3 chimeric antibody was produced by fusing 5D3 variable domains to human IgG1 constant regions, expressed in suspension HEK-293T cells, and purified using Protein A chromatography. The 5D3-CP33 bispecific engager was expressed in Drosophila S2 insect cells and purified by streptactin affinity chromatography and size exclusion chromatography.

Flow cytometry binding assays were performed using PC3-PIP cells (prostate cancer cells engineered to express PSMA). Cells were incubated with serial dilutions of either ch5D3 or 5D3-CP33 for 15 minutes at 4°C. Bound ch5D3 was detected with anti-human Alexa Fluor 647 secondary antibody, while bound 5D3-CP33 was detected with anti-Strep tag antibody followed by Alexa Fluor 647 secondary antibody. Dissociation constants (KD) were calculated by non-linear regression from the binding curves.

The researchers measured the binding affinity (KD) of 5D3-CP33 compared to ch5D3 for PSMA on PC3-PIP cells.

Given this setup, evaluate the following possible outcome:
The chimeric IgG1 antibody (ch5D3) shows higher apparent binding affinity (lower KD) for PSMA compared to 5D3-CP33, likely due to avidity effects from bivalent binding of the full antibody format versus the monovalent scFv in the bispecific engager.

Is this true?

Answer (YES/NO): NO